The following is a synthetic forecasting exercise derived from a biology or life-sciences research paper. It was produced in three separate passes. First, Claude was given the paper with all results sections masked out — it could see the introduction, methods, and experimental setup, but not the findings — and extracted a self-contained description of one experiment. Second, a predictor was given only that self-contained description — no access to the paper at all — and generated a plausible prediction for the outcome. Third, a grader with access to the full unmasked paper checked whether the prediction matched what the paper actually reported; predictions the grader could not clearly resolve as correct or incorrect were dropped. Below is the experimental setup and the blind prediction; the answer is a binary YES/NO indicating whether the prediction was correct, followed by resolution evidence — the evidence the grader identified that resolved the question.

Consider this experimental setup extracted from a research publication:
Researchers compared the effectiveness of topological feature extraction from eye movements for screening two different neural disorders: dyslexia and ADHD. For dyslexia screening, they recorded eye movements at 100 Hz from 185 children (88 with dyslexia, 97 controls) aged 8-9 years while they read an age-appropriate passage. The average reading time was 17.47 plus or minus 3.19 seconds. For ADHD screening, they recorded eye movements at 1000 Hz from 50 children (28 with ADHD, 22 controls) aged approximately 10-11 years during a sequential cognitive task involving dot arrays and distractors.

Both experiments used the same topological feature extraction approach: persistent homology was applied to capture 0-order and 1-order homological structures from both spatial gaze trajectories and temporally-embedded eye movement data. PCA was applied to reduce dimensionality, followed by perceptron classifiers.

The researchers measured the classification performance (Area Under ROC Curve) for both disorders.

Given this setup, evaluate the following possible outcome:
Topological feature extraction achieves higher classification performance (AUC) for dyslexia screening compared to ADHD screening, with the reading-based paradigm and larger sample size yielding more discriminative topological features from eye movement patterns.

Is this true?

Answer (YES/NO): YES